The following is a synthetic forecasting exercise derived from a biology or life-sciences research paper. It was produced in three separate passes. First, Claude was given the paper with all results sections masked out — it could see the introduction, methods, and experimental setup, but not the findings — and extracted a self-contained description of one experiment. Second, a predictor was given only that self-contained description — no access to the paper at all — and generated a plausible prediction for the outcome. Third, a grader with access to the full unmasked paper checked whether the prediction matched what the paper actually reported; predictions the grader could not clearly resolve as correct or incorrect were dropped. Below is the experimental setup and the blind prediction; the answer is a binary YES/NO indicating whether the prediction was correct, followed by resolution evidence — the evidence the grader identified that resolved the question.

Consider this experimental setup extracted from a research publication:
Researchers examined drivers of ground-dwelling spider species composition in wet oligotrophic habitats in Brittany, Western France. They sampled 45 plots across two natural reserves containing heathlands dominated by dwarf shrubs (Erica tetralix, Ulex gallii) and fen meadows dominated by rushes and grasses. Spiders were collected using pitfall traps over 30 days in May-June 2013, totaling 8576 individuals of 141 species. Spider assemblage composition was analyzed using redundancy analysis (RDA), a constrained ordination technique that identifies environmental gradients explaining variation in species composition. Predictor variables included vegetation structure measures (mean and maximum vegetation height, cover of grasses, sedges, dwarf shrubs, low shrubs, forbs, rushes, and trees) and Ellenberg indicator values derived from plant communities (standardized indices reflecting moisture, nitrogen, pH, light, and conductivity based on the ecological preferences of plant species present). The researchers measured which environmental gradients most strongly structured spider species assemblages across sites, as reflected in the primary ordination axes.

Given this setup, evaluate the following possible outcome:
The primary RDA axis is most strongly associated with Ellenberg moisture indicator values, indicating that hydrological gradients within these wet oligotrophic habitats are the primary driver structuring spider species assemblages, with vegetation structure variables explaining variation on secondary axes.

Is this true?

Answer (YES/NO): NO